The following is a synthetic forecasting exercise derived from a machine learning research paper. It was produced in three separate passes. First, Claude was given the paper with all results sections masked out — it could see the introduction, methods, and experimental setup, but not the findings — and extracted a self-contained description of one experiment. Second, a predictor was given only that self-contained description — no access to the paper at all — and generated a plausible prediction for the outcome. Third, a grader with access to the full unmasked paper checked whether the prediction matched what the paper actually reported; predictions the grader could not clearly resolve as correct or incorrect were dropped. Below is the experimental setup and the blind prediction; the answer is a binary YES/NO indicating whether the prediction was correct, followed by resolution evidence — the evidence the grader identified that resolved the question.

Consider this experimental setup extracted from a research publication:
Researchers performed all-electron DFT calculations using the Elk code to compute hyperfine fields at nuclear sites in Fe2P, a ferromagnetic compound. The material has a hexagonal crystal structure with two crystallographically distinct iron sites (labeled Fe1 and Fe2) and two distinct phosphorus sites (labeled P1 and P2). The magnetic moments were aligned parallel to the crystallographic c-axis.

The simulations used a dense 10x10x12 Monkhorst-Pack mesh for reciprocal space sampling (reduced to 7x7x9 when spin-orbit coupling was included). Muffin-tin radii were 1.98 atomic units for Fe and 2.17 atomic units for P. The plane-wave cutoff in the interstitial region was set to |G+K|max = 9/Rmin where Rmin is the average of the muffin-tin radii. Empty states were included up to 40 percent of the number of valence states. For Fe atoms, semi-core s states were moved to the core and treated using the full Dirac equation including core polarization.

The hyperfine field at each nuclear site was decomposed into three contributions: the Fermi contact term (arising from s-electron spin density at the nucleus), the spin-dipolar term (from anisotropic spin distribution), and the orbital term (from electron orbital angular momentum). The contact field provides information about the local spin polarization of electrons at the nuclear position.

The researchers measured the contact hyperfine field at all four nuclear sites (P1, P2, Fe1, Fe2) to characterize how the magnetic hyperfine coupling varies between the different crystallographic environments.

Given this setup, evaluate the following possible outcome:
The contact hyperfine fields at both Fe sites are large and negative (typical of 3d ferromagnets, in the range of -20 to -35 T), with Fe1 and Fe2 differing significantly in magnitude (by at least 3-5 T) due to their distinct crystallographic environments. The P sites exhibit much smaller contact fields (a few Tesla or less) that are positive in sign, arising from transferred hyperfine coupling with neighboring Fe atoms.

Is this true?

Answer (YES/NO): NO